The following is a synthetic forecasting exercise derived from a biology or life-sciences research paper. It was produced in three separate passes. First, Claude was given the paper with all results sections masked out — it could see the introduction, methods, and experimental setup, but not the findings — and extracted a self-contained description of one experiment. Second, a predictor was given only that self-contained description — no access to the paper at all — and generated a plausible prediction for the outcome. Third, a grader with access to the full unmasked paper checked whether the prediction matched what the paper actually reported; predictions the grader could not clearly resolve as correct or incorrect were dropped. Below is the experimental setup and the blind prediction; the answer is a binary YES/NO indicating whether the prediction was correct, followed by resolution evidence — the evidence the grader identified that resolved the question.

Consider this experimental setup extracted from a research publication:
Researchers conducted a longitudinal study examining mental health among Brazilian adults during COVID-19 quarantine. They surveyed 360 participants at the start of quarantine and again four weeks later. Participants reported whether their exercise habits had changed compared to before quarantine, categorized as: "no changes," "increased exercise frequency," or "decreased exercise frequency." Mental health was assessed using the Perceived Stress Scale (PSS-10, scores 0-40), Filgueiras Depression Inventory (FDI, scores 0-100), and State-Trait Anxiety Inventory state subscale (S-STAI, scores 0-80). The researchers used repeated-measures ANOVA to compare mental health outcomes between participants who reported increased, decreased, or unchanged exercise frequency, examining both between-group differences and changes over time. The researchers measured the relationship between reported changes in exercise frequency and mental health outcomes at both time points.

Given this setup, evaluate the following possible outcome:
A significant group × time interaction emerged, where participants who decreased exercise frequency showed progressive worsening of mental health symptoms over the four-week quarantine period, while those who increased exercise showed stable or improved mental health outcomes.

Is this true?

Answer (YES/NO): NO